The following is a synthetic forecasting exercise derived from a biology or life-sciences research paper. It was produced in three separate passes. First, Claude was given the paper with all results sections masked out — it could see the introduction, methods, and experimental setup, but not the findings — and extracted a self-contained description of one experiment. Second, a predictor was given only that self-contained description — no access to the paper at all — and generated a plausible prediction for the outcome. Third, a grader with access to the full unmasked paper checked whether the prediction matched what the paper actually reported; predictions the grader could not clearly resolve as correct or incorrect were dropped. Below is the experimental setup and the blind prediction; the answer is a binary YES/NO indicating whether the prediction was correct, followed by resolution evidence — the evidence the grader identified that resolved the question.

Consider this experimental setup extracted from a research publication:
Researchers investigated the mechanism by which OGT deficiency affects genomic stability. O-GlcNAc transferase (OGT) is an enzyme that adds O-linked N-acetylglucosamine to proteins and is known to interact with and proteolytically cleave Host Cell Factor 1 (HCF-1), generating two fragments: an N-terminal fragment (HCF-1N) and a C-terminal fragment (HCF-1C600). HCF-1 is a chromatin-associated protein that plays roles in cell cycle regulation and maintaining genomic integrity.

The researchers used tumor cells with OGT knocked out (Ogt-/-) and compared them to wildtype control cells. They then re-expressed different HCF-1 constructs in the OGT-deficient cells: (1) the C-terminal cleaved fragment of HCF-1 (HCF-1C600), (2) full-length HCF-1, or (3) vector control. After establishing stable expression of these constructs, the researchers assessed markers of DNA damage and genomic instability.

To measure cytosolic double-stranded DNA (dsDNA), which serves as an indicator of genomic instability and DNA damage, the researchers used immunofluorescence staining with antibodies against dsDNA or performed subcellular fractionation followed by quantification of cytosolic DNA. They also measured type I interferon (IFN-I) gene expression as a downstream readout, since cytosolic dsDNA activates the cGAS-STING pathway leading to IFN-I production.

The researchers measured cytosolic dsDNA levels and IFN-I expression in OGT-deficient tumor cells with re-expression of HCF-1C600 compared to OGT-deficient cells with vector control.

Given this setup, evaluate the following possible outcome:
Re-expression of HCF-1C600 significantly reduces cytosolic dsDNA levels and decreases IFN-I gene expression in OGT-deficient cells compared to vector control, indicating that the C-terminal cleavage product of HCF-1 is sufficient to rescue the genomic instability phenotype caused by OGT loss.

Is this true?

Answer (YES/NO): YES